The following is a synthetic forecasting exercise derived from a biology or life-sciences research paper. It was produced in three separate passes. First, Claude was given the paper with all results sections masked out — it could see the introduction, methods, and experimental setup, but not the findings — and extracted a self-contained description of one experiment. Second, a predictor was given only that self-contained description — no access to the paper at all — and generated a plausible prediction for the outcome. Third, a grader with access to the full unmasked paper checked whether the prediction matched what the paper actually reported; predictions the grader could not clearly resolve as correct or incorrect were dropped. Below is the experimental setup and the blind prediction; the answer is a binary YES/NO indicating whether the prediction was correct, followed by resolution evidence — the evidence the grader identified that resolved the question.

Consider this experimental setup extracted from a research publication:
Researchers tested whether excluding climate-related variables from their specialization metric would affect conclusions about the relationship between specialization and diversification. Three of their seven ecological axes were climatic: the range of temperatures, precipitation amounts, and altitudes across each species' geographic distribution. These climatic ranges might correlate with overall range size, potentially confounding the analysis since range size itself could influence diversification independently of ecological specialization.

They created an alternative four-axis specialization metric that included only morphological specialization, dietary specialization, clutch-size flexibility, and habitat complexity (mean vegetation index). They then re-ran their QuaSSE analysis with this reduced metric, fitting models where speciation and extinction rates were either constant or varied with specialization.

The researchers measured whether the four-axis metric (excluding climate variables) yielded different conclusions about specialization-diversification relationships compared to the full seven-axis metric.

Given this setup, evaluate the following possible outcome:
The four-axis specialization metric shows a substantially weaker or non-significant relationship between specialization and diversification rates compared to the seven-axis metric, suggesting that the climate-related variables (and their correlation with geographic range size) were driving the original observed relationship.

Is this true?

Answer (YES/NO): YES